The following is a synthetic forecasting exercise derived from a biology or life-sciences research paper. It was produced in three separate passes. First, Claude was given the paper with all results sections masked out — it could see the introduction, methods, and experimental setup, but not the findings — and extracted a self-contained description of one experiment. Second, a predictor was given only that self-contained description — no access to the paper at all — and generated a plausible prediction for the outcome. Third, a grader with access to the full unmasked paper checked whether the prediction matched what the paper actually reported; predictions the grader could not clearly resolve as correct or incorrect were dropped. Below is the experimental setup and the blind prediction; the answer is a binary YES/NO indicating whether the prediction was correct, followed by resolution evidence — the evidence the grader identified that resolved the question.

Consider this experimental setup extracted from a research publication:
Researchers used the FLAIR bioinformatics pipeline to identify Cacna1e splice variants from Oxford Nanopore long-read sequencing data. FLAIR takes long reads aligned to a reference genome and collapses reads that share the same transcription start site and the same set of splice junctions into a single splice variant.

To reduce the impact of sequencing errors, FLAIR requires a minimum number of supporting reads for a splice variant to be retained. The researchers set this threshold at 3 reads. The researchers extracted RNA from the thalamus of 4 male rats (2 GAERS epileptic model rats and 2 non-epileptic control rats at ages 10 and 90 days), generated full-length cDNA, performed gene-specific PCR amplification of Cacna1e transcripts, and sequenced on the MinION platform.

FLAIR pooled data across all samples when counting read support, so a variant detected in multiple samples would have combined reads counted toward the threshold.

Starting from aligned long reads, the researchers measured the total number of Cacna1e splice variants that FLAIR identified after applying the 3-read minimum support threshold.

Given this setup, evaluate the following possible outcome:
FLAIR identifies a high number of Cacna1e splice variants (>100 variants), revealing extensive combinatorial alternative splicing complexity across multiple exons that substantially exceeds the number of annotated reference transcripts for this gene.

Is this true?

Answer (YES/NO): YES